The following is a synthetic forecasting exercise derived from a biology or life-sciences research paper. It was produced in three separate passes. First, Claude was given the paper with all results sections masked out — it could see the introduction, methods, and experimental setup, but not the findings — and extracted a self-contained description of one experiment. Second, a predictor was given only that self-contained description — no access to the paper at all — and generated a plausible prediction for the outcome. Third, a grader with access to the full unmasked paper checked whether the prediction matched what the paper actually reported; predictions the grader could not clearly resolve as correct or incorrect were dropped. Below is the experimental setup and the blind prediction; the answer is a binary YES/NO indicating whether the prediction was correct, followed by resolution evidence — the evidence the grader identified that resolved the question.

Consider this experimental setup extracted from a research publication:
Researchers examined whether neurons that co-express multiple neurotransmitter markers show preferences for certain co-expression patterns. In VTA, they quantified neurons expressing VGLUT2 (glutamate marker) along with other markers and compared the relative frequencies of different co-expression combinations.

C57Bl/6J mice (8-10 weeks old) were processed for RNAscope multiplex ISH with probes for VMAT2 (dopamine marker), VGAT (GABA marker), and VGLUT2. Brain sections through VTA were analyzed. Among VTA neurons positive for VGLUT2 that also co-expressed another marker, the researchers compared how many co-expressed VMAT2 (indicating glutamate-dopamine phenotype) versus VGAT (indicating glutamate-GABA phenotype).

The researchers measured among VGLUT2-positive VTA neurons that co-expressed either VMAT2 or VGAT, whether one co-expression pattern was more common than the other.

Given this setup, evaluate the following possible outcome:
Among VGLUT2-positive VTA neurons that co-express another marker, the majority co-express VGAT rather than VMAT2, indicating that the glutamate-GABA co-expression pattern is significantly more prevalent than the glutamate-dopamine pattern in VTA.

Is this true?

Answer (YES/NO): NO